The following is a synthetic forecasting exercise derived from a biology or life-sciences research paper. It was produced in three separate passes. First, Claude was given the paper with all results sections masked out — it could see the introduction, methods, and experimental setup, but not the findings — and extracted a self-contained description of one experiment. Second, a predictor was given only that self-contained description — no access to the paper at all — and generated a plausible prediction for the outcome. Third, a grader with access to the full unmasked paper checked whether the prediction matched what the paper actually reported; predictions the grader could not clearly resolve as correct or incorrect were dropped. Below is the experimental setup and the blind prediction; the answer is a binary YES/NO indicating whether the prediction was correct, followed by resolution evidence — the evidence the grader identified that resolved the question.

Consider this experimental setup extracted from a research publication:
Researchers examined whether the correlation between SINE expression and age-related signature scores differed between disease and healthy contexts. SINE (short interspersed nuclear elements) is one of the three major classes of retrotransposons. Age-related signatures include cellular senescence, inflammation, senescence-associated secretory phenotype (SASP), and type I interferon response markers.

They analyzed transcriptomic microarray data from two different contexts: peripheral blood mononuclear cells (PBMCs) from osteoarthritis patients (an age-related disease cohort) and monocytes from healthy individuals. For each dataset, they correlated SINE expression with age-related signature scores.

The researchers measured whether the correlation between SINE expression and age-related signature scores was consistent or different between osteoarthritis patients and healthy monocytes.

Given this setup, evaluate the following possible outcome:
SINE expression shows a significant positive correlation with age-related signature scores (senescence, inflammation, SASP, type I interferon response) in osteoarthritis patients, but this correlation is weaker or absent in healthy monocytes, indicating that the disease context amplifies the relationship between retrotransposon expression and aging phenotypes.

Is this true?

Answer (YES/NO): NO